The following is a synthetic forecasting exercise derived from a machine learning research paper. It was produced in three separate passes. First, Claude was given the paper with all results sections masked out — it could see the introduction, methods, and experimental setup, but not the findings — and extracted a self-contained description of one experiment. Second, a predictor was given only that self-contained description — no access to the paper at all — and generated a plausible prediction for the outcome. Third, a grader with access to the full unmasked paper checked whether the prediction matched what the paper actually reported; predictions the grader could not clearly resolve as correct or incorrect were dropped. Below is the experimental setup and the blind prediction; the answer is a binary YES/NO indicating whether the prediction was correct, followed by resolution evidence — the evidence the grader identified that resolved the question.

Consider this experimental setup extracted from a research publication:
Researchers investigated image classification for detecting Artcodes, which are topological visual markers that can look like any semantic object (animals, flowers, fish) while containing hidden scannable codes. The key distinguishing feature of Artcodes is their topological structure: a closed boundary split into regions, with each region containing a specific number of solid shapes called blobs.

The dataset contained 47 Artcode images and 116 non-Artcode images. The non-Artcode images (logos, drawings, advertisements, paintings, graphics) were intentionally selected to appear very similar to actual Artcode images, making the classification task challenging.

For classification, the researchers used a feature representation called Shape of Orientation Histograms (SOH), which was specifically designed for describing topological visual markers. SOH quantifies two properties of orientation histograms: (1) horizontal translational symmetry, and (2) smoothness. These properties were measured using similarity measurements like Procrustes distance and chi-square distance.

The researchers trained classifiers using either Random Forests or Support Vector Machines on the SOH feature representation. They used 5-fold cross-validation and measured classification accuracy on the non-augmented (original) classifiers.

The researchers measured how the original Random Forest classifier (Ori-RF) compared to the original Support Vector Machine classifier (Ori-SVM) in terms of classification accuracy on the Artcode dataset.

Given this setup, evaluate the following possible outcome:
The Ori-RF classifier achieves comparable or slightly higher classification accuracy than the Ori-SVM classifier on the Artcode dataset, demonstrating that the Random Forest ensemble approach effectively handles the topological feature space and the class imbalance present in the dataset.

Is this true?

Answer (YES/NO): NO